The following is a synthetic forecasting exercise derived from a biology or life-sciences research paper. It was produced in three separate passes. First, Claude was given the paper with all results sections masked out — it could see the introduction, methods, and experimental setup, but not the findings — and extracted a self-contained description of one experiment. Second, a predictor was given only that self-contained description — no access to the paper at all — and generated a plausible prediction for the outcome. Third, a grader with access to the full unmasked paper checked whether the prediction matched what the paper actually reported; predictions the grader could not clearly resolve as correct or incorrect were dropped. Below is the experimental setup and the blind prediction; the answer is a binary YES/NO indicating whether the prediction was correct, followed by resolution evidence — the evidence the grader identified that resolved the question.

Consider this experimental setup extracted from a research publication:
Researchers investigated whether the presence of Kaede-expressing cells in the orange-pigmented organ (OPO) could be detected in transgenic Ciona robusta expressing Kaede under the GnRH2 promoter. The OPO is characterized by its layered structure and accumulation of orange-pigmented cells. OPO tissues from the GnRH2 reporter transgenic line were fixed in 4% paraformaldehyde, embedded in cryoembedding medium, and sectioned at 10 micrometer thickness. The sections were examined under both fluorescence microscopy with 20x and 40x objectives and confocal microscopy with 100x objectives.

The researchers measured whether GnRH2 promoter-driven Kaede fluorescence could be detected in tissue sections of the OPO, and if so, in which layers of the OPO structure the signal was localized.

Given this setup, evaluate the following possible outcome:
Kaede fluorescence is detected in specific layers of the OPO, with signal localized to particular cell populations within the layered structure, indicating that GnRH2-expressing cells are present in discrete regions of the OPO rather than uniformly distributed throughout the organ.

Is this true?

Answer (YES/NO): YES